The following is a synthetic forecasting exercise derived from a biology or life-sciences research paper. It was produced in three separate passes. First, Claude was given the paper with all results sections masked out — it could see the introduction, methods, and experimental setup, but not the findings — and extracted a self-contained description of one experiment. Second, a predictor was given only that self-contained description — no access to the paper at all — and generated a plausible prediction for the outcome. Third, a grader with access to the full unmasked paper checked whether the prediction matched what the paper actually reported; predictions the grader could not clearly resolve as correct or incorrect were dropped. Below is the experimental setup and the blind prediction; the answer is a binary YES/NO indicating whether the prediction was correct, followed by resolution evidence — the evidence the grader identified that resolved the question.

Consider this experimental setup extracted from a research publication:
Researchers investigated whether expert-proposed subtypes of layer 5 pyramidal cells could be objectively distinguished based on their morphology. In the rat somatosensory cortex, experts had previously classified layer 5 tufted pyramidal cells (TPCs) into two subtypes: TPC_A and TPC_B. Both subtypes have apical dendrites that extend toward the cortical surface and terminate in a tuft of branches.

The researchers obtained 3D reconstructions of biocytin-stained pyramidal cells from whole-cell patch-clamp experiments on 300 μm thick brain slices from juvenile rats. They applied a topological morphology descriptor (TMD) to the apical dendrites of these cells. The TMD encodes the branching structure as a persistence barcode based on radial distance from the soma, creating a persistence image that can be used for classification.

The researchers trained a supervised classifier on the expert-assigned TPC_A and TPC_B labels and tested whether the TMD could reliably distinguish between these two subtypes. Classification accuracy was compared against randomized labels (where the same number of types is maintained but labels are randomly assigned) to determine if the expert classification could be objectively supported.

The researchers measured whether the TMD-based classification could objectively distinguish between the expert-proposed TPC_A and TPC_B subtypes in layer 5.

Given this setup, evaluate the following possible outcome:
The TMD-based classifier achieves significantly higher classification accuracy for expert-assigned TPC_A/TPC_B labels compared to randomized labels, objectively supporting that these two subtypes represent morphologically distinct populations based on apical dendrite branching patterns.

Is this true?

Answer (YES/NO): NO